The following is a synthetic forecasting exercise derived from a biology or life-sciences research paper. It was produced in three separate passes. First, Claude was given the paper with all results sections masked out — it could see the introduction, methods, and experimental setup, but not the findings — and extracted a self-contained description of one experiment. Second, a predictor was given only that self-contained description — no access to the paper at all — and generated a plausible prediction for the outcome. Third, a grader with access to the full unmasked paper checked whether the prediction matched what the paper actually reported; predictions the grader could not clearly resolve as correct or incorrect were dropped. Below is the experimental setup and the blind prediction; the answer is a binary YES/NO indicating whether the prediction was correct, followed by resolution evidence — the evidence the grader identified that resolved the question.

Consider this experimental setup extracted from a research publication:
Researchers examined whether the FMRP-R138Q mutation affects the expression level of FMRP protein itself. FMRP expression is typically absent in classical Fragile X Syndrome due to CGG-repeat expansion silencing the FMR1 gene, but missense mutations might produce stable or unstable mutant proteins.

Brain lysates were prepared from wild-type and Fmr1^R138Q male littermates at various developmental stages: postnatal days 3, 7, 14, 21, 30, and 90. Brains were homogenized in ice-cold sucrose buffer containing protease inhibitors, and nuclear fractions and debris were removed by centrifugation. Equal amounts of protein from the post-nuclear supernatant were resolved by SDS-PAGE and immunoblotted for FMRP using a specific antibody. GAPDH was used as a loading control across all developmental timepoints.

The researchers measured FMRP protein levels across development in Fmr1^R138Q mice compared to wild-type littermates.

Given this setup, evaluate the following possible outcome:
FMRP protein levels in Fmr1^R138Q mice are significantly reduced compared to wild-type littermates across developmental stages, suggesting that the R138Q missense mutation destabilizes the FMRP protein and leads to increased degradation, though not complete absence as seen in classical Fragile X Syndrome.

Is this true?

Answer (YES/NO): NO